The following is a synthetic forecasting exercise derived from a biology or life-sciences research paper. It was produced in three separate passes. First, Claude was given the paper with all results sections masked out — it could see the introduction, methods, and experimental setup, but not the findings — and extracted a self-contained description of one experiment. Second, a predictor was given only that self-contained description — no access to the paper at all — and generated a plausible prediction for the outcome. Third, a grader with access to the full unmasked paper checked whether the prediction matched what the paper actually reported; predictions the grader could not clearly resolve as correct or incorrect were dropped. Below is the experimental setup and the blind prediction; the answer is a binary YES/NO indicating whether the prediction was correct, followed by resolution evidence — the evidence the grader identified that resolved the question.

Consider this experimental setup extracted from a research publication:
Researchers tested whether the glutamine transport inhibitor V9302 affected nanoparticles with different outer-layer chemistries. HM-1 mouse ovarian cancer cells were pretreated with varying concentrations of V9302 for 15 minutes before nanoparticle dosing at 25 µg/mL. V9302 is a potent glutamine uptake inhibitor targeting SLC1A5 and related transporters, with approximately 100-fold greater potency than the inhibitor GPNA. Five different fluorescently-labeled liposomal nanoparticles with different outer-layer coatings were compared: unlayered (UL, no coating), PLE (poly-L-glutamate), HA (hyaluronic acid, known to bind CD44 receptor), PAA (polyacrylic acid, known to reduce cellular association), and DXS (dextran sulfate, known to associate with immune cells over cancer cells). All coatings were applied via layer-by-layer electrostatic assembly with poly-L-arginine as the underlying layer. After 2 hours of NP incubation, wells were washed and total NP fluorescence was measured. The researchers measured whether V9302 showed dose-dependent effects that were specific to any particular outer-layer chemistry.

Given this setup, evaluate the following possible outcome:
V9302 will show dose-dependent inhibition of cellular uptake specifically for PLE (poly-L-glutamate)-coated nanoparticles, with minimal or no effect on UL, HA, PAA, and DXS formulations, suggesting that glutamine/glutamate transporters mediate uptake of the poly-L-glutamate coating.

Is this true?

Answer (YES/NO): YES